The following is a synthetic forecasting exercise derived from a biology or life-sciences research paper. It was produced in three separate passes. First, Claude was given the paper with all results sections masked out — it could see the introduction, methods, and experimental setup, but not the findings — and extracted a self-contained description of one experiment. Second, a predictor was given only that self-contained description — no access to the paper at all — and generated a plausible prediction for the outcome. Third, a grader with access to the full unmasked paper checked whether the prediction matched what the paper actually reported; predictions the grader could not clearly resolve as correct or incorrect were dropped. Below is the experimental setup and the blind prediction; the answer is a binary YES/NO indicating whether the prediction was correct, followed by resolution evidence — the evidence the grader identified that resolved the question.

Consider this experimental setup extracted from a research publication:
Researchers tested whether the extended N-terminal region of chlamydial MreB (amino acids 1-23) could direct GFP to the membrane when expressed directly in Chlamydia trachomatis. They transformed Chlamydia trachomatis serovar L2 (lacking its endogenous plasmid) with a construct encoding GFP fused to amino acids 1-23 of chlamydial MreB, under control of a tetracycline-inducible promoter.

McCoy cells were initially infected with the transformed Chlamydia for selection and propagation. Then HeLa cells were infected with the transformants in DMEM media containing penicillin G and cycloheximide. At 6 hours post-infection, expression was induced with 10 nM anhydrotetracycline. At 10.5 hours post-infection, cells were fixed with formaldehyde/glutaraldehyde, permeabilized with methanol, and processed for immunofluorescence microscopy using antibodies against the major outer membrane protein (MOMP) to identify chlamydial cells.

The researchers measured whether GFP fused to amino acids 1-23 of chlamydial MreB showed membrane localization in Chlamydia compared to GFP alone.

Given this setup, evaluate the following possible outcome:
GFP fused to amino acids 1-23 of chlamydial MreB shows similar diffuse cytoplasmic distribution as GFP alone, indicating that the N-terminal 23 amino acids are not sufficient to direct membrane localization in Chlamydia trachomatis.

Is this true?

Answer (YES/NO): NO